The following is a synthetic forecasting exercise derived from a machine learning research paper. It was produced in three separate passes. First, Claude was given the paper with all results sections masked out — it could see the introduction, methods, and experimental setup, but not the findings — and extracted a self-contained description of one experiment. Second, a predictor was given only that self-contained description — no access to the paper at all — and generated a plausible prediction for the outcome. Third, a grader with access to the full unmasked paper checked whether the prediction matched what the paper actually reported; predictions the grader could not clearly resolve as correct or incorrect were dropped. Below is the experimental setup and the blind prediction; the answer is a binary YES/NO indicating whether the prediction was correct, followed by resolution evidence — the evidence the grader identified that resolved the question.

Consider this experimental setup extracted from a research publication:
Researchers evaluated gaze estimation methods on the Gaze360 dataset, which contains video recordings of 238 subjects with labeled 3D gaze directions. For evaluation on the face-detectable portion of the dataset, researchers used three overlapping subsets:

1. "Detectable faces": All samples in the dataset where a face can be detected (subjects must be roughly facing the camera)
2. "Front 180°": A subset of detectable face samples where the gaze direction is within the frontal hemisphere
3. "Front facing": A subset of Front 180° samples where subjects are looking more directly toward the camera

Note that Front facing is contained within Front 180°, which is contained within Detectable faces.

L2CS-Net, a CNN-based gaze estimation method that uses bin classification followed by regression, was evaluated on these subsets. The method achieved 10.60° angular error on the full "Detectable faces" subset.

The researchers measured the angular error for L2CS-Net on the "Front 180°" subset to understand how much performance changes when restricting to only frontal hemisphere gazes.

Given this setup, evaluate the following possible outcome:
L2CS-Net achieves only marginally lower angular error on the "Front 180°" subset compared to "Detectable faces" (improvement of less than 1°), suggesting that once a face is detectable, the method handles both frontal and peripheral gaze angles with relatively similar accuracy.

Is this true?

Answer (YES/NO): YES